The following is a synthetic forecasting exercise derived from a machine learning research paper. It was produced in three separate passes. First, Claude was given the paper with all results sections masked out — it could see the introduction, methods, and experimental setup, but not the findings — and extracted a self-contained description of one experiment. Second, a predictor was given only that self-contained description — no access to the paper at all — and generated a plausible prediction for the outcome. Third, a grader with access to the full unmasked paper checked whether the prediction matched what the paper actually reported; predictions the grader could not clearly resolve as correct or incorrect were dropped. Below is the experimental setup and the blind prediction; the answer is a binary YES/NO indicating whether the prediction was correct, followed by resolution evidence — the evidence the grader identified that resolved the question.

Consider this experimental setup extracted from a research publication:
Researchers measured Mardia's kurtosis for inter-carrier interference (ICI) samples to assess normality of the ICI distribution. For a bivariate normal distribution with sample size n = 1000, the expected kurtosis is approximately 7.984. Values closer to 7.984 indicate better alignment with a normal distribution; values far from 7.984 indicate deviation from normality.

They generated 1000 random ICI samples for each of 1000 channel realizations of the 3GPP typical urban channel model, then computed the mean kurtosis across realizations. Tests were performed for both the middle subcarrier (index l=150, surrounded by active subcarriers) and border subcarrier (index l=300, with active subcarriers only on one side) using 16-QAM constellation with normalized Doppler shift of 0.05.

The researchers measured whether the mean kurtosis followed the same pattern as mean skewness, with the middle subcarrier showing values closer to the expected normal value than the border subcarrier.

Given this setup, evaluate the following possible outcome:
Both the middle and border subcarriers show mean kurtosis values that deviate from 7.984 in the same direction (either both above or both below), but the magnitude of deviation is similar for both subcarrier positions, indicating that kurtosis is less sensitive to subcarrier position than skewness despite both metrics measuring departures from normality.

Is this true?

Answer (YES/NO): NO